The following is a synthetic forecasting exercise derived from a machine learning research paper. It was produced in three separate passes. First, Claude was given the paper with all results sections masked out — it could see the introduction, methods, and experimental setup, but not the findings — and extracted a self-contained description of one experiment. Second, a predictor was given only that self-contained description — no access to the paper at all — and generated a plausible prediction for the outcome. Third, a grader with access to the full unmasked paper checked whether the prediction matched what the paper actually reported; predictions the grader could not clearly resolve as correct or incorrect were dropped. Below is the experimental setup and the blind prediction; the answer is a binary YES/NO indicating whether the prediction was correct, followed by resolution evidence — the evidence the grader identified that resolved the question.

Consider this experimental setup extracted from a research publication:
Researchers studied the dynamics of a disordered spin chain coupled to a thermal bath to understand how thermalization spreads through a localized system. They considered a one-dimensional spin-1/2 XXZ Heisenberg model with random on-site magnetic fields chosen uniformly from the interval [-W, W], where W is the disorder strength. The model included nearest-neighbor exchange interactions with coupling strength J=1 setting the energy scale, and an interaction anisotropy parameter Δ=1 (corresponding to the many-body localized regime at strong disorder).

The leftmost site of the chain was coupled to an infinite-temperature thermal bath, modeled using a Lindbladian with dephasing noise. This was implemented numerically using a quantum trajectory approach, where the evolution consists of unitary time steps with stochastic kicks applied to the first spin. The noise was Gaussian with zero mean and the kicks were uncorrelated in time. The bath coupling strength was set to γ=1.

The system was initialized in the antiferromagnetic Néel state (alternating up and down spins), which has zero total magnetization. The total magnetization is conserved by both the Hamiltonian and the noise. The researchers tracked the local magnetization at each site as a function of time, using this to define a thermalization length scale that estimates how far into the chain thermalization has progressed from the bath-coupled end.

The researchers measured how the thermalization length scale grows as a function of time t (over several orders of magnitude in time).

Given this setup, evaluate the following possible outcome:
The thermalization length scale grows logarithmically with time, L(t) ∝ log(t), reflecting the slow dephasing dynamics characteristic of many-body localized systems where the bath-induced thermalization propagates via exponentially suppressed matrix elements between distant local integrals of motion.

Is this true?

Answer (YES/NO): YES